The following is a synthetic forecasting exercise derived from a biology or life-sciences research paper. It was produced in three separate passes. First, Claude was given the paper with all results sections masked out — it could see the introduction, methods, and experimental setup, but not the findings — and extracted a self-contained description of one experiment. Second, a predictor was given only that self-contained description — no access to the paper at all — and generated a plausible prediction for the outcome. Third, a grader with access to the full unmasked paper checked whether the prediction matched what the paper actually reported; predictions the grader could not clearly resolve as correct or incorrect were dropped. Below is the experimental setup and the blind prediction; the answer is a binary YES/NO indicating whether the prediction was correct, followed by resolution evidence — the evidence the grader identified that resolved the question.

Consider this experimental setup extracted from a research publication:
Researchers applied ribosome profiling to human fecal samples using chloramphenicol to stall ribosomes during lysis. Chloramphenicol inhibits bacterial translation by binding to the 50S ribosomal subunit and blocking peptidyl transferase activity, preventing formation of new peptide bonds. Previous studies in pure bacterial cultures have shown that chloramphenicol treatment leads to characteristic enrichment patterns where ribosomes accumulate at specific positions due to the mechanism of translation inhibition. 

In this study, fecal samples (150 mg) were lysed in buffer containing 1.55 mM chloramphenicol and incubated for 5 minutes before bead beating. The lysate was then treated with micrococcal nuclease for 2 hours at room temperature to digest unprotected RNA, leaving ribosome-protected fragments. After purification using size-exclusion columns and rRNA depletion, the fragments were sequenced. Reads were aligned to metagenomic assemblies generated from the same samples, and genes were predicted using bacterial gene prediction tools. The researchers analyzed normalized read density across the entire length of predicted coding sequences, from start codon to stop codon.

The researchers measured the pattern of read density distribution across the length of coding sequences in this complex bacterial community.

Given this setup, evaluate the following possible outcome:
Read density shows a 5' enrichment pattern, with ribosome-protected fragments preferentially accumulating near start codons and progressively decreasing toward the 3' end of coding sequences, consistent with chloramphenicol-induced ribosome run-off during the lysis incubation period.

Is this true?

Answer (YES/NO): NO